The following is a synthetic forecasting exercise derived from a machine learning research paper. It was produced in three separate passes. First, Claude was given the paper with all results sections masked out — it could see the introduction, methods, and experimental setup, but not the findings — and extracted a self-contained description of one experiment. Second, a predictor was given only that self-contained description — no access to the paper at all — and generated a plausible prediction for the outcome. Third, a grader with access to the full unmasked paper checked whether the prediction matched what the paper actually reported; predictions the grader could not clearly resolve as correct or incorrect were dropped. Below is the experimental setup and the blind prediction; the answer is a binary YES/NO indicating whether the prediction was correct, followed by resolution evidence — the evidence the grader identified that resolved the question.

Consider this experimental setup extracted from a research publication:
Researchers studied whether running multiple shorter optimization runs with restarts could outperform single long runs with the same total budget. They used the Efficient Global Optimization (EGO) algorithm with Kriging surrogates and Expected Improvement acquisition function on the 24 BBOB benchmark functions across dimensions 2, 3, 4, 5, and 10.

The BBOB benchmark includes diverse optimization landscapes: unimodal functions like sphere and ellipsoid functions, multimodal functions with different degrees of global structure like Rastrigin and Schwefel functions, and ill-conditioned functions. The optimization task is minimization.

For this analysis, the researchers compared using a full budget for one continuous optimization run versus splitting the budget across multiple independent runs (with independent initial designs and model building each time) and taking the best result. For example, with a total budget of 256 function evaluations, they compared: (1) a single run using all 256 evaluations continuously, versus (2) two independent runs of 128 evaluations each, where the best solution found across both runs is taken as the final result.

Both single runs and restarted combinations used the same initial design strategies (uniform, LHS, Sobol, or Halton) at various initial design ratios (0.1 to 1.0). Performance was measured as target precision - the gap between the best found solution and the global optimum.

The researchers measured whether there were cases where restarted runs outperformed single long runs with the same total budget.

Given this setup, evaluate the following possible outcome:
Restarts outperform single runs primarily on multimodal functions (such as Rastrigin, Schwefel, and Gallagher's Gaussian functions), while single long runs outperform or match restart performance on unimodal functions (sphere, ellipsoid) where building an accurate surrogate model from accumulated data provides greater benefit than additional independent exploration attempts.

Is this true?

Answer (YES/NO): NO